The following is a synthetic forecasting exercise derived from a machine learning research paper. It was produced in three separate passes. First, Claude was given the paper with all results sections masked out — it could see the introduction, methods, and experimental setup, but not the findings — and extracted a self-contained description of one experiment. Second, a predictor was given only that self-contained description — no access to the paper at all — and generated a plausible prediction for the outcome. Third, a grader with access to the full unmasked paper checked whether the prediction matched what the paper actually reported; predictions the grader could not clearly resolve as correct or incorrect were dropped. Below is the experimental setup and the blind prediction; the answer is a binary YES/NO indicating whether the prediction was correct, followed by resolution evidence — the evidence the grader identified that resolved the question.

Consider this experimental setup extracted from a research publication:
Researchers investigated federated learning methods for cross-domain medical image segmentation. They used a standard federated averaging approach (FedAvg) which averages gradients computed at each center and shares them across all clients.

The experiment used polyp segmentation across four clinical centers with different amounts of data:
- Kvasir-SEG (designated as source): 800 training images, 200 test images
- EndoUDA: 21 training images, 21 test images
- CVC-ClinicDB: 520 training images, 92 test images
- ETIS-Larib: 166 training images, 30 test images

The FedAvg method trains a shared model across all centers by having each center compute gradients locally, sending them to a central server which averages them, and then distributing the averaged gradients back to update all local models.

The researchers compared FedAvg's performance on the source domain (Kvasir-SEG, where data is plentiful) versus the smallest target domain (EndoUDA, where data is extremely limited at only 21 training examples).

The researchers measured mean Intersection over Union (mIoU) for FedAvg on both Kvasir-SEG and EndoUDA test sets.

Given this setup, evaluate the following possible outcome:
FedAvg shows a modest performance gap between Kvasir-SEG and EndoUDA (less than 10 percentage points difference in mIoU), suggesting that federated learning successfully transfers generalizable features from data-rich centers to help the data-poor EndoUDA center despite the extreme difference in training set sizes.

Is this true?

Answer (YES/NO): NO